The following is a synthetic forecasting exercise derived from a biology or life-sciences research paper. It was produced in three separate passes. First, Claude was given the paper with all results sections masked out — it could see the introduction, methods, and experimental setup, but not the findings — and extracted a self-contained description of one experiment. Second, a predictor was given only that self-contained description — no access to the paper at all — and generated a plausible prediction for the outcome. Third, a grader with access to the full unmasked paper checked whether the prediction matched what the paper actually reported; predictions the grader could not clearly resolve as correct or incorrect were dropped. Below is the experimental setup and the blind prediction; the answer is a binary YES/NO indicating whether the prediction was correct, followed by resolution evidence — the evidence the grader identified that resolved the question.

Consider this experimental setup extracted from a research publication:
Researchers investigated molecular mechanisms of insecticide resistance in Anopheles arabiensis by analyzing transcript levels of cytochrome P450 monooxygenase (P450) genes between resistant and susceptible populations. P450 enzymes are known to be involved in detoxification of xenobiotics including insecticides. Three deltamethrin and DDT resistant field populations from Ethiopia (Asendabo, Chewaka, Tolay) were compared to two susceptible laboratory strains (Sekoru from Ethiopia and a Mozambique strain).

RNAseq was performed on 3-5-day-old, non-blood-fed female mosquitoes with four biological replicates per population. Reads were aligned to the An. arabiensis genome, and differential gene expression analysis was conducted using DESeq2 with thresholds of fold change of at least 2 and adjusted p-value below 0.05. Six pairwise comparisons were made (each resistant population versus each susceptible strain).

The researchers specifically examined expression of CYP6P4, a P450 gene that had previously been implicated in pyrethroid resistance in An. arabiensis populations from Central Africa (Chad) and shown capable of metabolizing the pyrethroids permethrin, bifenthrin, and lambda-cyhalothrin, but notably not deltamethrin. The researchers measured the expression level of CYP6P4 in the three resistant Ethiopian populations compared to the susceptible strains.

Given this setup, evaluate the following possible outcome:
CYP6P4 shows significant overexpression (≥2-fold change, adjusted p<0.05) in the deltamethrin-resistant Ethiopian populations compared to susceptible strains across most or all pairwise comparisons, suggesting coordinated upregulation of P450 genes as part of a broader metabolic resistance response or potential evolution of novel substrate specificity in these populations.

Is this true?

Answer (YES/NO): YES